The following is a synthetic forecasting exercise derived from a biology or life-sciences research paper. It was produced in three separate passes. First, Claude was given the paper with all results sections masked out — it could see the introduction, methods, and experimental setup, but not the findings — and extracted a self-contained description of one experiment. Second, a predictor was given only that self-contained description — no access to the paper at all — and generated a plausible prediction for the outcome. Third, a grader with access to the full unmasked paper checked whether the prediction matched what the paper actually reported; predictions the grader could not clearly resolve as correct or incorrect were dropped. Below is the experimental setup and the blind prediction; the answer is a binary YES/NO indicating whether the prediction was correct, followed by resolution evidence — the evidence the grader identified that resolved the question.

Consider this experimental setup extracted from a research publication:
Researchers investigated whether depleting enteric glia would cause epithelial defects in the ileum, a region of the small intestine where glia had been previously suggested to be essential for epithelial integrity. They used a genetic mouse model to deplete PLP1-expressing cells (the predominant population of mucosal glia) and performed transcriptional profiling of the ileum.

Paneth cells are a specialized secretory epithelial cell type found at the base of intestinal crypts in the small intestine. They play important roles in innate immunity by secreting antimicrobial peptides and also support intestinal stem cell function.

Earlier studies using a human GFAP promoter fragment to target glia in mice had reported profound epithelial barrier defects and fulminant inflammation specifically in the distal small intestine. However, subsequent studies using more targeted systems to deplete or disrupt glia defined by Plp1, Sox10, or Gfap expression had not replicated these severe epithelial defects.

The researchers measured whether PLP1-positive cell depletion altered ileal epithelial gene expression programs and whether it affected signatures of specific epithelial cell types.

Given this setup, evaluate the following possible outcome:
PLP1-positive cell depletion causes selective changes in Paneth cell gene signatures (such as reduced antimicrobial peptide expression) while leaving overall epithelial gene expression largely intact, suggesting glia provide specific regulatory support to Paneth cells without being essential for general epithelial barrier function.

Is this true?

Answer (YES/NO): NO